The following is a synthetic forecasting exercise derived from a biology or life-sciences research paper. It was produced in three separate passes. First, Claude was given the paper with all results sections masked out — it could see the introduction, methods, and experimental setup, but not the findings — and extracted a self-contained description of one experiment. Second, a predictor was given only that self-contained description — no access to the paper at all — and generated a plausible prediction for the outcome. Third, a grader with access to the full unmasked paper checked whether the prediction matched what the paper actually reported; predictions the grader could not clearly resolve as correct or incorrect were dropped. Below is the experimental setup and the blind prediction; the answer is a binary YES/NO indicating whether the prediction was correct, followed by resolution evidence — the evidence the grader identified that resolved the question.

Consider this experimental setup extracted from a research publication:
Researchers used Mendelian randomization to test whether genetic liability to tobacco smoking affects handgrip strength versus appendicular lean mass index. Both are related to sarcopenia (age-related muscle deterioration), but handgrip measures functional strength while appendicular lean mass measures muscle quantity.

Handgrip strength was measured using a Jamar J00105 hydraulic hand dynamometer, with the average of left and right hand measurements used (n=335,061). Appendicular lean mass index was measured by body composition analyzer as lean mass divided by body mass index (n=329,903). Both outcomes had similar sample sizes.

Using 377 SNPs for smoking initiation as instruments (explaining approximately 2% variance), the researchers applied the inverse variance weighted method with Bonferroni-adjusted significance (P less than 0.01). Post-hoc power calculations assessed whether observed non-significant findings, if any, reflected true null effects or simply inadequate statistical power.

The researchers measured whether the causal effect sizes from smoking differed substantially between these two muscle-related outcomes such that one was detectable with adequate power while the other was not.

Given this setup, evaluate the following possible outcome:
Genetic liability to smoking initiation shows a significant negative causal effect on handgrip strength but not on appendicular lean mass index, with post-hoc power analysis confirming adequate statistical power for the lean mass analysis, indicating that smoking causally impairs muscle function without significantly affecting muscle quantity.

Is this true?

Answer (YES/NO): NO